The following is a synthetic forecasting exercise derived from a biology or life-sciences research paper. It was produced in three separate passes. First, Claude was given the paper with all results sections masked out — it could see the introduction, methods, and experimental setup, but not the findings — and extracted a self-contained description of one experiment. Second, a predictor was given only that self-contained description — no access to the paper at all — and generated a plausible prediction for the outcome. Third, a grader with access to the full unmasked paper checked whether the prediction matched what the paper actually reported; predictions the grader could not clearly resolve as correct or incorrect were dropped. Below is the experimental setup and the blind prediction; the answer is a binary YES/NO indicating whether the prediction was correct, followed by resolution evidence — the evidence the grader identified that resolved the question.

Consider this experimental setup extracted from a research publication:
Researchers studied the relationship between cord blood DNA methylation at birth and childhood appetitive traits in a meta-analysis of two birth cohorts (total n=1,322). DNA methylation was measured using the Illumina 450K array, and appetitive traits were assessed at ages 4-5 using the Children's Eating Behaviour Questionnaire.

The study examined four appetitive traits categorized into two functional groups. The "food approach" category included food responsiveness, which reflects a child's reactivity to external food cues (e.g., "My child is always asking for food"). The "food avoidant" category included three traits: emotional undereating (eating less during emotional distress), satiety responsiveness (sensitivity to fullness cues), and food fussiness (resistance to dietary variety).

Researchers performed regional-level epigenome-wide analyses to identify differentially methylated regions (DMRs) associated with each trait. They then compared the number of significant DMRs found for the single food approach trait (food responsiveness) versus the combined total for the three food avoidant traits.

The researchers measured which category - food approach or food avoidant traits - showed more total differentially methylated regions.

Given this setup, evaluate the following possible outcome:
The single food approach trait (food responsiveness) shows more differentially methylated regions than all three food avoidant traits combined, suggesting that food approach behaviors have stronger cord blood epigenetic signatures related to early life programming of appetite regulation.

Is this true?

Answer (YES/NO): YES